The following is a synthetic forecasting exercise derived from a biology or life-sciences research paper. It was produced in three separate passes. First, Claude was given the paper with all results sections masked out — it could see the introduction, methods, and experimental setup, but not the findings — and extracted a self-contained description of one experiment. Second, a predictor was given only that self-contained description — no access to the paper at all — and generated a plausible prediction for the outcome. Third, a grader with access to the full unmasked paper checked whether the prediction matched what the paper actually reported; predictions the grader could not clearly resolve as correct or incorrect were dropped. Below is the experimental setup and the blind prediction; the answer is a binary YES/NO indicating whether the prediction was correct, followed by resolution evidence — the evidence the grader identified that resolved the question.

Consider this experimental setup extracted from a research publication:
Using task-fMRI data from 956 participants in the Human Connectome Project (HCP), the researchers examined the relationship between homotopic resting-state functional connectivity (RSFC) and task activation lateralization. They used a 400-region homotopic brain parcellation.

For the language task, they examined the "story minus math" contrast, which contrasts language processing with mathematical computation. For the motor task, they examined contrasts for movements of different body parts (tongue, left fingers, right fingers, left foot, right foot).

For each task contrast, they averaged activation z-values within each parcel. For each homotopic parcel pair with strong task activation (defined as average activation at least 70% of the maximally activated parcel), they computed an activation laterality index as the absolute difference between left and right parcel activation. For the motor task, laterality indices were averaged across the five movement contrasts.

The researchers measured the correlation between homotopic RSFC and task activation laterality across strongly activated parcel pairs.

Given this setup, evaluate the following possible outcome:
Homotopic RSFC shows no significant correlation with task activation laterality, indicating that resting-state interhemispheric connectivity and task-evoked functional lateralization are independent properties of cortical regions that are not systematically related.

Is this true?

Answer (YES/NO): NO